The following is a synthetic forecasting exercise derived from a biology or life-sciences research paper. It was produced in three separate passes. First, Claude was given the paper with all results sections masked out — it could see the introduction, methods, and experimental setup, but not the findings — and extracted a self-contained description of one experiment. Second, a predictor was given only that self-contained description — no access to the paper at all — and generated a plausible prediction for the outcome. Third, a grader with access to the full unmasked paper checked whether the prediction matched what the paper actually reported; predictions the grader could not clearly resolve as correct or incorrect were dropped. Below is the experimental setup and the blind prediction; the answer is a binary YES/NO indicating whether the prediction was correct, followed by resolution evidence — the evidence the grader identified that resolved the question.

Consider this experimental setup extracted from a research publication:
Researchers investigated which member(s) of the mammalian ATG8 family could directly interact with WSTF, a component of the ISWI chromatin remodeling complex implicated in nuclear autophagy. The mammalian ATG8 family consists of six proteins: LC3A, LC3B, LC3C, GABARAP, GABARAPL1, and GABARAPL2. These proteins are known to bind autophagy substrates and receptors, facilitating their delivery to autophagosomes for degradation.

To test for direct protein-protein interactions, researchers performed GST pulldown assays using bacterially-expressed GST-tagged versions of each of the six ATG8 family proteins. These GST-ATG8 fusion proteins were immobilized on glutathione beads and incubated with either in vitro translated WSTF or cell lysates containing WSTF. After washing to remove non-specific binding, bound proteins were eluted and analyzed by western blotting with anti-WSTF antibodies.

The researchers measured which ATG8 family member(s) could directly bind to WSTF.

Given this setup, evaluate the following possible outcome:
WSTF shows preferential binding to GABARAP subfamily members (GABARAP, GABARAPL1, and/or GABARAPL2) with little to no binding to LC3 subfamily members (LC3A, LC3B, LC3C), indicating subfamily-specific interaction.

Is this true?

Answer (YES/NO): YES